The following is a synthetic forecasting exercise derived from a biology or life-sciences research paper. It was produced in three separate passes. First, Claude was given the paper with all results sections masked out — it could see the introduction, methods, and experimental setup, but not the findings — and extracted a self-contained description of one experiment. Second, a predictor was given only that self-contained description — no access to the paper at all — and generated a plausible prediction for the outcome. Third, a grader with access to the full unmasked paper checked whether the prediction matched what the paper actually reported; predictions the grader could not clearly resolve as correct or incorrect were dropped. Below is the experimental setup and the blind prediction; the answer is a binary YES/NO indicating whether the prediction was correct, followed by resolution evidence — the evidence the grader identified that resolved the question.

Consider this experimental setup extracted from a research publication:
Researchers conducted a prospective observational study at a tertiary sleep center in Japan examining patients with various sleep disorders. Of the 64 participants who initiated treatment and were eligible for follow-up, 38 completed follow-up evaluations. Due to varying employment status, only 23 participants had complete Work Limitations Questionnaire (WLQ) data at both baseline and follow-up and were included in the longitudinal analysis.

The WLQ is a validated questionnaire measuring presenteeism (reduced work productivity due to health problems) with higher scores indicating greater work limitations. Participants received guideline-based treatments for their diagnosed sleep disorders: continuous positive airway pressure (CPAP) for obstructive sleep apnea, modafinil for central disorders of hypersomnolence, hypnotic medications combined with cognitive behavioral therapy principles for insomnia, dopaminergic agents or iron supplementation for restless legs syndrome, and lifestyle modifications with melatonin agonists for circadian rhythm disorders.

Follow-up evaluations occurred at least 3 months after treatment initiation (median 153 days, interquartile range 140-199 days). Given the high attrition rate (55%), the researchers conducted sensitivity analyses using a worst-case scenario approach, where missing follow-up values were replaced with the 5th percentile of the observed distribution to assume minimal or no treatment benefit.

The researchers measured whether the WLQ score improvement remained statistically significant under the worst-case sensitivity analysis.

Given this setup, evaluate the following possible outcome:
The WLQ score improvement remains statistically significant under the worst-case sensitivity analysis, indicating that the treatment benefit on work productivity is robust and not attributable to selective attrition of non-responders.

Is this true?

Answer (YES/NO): NO